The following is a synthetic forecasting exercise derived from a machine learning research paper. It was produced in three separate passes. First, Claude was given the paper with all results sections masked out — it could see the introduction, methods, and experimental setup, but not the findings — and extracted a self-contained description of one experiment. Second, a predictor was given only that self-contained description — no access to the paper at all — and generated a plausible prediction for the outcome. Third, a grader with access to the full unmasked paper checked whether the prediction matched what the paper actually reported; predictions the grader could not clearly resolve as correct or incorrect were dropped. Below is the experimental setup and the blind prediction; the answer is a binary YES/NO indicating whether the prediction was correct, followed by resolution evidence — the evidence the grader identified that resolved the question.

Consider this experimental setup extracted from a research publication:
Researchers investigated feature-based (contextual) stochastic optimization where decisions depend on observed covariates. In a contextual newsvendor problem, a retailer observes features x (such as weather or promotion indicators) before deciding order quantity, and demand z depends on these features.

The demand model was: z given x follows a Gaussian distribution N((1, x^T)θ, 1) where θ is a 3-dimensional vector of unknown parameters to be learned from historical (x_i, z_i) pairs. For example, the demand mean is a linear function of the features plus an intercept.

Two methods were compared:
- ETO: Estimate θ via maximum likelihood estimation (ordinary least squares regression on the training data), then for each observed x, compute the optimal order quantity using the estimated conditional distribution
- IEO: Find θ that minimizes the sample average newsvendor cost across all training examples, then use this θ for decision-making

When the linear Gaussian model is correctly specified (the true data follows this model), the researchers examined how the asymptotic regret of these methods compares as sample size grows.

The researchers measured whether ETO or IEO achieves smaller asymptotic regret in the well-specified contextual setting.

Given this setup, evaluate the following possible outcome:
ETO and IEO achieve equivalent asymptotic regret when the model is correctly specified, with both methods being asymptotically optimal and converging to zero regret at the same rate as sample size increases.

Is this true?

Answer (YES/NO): NO